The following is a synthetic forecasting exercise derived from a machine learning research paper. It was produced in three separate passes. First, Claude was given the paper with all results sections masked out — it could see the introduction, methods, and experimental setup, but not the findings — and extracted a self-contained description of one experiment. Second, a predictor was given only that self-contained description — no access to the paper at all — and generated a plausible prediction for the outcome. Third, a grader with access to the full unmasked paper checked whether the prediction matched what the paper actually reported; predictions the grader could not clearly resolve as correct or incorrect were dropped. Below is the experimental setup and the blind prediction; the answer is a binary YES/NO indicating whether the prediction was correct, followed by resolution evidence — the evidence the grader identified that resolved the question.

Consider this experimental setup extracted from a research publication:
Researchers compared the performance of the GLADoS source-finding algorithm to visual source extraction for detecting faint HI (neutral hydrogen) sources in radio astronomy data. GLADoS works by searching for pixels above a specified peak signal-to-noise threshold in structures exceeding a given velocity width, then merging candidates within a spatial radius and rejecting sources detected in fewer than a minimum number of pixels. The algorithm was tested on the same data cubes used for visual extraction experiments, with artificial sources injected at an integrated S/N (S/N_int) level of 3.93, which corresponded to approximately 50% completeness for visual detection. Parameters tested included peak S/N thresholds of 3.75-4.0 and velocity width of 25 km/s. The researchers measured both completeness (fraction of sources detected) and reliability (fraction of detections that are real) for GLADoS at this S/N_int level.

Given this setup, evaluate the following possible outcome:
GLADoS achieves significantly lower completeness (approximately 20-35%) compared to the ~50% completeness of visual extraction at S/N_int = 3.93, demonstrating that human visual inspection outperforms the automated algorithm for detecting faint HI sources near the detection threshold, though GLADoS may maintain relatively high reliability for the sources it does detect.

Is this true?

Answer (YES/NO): NO